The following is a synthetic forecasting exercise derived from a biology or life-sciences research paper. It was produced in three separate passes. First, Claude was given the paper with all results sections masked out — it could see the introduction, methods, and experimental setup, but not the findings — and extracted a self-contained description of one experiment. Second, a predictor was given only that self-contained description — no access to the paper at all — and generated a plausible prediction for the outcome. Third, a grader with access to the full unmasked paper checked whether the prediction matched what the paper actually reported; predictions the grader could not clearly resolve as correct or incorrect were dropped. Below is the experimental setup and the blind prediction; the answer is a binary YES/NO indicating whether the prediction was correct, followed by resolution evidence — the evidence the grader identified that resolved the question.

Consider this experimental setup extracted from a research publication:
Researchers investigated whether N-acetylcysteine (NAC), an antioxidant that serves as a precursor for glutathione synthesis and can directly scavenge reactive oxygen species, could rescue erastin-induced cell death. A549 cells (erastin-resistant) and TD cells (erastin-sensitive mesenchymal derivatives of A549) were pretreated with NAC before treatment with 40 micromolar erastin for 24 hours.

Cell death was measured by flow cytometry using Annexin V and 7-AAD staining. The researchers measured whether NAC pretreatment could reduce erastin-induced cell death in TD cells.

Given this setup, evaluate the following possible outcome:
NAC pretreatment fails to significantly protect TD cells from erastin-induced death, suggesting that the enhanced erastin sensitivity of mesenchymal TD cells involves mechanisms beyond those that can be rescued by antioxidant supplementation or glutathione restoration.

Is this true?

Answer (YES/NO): NO